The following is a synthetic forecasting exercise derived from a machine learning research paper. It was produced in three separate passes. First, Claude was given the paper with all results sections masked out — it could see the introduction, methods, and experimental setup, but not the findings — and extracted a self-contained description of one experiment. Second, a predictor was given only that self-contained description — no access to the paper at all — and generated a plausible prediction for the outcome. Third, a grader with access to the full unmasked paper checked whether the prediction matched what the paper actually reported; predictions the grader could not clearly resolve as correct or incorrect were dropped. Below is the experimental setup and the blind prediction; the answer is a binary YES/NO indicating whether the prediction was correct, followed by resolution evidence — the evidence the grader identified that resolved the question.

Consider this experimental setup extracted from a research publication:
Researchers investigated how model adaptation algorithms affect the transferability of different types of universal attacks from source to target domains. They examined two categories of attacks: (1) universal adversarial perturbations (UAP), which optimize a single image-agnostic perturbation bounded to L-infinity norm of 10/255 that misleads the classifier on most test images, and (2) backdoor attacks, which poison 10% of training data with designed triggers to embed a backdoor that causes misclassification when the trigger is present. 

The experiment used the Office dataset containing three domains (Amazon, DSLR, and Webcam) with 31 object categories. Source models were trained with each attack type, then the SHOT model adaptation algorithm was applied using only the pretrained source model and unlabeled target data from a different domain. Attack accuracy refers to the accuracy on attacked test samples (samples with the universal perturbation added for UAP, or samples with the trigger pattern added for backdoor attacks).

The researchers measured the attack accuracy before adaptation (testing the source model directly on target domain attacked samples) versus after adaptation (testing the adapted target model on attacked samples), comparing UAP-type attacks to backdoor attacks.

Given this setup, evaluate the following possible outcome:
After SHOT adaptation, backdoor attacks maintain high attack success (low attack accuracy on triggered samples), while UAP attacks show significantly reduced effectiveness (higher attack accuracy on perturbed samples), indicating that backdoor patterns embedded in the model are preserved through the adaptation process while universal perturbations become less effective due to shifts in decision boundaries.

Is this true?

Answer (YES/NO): NO